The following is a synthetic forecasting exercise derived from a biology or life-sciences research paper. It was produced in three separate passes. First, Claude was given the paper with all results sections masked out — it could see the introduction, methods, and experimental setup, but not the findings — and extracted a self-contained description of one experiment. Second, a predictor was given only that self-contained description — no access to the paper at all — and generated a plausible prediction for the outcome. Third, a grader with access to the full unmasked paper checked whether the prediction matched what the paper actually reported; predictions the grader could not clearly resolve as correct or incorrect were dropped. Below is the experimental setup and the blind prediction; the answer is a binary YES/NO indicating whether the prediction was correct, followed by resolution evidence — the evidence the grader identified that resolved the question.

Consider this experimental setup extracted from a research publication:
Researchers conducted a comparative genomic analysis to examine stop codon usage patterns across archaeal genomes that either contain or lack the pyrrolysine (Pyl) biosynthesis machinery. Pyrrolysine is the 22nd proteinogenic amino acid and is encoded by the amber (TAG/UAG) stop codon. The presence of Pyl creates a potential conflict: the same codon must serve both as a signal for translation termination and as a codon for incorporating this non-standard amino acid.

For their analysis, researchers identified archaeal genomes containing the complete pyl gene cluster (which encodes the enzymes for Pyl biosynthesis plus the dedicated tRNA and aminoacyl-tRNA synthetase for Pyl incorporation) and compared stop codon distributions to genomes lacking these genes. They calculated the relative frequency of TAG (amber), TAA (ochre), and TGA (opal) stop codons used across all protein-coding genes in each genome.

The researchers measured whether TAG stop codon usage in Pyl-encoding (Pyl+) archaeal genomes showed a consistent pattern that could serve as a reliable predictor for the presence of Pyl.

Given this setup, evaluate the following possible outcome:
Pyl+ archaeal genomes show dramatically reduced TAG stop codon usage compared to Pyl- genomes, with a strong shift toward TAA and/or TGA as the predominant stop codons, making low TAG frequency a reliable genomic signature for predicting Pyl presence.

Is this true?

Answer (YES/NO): NO